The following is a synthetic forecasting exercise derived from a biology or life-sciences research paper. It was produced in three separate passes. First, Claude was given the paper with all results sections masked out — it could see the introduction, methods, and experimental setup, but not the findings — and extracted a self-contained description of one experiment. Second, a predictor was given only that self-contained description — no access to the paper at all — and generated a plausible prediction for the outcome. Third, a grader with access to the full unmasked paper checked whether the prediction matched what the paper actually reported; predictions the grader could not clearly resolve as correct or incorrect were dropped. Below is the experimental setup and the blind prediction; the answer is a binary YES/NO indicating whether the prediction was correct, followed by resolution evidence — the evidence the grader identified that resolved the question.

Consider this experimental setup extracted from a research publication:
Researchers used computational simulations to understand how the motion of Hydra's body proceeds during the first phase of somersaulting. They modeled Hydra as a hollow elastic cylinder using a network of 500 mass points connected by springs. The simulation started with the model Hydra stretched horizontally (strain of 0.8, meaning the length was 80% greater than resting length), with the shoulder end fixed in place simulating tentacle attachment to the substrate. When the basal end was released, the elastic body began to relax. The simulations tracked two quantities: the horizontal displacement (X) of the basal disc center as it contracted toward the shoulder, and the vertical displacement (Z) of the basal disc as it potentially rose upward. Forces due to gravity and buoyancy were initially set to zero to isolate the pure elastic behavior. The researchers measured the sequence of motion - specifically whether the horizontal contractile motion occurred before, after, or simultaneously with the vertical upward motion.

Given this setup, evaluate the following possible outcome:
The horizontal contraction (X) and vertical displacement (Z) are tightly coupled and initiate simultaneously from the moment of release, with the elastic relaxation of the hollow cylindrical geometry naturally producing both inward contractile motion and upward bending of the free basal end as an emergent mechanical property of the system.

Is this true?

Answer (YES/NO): NO